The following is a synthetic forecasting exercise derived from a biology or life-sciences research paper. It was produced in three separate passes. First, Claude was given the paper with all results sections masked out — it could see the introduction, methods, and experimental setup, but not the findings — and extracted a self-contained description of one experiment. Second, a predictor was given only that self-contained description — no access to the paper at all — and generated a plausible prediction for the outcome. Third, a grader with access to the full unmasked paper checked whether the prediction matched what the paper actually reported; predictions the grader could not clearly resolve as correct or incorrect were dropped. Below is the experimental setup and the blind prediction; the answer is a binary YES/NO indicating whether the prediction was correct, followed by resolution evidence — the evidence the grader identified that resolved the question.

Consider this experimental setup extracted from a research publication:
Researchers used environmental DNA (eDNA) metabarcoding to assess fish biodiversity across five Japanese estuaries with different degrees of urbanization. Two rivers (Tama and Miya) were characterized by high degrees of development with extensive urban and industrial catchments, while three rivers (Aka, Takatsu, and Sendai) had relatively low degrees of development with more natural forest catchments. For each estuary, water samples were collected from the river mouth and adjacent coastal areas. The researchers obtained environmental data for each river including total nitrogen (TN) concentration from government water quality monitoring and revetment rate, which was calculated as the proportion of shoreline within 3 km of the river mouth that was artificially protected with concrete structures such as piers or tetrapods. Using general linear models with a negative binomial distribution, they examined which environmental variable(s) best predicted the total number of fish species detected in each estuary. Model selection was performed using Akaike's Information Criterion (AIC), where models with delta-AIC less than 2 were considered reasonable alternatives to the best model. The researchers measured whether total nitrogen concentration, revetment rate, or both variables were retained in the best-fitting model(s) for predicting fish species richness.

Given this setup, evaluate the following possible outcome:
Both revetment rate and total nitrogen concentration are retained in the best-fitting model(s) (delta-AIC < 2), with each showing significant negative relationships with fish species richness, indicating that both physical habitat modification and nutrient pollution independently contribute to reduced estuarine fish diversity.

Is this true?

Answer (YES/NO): NO